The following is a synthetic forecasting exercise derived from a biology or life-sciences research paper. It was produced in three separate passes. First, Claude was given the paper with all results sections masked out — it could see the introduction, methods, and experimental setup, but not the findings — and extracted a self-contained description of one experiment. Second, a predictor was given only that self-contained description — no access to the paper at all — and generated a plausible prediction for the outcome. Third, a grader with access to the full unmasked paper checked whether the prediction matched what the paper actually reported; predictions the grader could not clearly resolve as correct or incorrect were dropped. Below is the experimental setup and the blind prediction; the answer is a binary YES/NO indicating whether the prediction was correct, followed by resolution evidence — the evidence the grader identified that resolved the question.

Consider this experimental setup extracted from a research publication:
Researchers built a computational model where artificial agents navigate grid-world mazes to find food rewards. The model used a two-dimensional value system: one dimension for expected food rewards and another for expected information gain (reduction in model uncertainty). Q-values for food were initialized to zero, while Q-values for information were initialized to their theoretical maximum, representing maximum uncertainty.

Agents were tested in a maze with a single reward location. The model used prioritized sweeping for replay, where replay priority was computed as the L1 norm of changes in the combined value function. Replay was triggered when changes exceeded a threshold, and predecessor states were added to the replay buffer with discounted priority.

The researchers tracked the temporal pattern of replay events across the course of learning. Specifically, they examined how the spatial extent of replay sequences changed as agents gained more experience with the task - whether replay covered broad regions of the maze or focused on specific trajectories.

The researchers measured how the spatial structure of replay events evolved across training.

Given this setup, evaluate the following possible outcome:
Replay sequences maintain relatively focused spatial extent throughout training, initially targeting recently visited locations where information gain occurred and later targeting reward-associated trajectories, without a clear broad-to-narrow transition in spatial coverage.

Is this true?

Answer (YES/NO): NO